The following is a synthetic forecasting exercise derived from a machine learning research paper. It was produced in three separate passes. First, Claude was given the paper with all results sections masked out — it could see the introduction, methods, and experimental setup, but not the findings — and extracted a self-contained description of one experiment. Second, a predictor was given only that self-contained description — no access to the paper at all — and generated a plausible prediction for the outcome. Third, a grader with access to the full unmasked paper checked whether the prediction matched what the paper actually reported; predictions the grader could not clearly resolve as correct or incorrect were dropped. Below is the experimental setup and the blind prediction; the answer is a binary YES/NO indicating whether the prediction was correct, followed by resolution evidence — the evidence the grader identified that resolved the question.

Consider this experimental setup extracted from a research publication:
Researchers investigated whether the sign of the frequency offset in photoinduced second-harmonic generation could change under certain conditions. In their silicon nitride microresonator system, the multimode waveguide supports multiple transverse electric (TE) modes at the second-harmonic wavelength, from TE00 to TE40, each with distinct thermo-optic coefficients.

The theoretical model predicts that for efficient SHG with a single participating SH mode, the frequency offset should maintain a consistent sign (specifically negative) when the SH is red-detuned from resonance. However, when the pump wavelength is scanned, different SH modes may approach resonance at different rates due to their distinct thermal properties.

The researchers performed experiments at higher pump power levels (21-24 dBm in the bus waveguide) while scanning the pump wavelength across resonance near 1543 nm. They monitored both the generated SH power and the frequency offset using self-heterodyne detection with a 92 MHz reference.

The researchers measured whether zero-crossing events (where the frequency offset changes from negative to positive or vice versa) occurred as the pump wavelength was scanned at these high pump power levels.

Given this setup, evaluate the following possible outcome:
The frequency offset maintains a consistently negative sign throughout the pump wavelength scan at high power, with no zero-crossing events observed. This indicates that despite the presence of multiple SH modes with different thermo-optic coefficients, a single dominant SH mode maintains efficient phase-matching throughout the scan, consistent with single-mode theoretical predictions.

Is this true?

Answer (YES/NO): NO